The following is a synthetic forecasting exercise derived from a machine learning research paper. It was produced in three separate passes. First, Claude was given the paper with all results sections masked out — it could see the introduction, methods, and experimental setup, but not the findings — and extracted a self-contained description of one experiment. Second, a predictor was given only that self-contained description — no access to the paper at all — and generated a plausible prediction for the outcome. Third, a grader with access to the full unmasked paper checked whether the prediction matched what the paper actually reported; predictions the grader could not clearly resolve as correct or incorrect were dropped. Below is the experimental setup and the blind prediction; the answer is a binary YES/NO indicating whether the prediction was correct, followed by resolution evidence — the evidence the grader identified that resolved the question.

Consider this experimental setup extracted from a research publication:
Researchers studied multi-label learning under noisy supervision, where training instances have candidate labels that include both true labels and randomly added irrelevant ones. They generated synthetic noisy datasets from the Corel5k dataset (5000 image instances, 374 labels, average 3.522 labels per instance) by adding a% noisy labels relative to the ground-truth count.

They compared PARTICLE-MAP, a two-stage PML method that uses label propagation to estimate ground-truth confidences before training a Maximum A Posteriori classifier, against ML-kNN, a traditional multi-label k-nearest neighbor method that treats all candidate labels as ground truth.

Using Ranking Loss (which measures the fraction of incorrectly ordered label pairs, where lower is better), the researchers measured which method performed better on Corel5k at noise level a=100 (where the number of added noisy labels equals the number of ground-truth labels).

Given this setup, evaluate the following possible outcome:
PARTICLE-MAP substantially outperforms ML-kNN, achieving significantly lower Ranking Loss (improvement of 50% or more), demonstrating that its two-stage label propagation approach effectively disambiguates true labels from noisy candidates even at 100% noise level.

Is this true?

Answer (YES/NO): NO